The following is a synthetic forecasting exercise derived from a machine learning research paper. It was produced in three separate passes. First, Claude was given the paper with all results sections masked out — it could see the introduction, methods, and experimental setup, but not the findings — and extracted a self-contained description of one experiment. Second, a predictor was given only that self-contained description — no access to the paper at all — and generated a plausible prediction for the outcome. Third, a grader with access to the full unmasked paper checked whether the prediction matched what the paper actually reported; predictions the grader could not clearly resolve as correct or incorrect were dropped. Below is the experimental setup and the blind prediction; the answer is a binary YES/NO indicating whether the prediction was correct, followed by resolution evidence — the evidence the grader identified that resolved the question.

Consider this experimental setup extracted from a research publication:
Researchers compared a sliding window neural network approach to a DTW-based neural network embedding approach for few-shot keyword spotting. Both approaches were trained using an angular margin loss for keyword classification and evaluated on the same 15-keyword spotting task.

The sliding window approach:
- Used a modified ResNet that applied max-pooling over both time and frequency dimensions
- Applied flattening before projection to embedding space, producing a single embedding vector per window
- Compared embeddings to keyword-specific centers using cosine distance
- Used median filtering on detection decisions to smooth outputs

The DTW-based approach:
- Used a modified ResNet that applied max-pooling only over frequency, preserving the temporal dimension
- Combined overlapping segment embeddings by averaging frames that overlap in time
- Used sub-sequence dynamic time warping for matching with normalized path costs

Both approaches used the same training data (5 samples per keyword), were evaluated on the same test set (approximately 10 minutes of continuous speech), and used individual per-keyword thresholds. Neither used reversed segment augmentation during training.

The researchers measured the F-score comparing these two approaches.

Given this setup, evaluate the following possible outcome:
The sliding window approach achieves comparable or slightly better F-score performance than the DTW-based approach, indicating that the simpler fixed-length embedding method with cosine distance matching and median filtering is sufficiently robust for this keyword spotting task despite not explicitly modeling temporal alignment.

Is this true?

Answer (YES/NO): NO